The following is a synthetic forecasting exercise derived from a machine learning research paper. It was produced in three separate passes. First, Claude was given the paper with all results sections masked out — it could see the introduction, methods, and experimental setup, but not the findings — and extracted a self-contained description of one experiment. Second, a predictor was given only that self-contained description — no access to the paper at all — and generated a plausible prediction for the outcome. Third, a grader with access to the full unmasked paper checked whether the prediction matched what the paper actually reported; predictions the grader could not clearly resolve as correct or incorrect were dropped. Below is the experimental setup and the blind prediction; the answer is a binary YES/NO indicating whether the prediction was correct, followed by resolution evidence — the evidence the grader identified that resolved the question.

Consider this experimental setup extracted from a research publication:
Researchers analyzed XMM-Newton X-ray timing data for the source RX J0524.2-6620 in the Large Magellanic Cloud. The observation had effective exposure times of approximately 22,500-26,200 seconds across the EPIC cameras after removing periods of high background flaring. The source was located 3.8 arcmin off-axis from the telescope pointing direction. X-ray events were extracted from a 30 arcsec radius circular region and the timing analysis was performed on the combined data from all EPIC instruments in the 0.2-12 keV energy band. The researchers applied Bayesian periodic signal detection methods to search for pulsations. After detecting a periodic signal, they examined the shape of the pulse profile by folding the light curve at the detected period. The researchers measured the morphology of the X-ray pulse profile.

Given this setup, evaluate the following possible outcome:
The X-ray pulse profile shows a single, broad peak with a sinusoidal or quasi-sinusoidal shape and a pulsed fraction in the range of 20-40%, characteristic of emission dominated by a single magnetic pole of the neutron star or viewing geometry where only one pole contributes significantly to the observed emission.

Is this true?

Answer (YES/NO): NO